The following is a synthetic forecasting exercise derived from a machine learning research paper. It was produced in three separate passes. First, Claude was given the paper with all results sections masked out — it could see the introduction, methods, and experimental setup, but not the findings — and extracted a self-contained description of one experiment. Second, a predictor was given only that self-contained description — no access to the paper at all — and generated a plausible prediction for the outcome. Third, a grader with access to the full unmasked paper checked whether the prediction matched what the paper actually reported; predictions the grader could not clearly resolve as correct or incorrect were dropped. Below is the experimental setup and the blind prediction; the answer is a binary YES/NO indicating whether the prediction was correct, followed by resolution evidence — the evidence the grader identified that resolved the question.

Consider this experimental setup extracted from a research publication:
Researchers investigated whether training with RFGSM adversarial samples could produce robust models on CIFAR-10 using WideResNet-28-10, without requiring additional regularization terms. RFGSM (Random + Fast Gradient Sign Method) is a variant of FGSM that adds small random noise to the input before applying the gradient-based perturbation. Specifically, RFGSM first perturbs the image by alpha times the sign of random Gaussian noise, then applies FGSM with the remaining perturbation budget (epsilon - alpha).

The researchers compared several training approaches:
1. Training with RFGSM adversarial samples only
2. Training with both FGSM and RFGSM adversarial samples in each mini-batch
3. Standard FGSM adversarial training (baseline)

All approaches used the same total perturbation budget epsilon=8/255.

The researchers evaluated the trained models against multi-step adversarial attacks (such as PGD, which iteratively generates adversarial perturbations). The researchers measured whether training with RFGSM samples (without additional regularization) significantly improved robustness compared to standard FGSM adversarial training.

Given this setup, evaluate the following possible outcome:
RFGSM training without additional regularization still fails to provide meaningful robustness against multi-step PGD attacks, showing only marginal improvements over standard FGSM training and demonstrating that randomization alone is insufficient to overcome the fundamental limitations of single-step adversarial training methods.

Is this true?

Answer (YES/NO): YES